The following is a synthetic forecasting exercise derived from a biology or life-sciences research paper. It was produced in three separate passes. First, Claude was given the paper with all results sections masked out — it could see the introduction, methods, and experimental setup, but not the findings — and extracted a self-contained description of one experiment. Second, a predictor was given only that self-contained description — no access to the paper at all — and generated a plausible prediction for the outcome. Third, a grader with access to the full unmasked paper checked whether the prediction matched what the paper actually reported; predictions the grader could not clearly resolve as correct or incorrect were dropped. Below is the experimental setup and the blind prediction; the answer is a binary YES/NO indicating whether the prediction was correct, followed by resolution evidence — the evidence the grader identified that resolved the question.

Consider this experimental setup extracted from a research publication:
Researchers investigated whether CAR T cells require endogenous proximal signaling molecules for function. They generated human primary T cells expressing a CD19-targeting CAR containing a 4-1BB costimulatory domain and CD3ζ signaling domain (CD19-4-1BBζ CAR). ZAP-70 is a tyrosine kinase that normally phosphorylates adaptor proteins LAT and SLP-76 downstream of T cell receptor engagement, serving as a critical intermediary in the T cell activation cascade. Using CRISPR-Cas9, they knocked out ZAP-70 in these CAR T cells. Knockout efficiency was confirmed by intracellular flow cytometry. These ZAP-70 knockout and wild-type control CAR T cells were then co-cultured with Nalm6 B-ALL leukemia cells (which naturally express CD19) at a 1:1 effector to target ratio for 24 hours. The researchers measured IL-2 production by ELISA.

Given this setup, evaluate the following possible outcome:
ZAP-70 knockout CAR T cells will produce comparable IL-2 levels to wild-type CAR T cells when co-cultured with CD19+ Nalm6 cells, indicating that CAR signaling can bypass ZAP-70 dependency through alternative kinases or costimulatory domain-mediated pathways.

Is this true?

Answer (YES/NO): NO